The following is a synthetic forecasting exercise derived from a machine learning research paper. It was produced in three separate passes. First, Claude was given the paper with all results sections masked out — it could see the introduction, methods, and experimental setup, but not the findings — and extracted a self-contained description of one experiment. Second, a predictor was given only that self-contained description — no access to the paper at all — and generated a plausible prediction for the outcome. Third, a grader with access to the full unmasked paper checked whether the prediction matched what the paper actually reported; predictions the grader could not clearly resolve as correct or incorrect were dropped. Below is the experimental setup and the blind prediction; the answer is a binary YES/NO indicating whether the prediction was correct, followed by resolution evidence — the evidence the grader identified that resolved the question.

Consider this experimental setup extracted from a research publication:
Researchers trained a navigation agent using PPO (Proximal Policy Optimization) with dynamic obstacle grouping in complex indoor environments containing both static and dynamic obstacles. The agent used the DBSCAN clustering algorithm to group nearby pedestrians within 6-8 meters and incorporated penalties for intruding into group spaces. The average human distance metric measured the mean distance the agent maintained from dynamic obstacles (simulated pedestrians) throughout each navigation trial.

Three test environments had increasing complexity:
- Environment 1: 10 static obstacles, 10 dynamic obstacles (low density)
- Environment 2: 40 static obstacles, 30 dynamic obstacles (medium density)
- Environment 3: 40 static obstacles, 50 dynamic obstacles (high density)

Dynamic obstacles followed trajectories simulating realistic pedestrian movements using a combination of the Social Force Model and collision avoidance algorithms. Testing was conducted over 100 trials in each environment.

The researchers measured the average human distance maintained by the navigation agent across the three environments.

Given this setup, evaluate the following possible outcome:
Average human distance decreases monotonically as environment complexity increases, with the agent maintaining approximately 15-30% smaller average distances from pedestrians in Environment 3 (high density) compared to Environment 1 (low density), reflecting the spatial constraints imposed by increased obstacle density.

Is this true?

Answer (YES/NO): NO